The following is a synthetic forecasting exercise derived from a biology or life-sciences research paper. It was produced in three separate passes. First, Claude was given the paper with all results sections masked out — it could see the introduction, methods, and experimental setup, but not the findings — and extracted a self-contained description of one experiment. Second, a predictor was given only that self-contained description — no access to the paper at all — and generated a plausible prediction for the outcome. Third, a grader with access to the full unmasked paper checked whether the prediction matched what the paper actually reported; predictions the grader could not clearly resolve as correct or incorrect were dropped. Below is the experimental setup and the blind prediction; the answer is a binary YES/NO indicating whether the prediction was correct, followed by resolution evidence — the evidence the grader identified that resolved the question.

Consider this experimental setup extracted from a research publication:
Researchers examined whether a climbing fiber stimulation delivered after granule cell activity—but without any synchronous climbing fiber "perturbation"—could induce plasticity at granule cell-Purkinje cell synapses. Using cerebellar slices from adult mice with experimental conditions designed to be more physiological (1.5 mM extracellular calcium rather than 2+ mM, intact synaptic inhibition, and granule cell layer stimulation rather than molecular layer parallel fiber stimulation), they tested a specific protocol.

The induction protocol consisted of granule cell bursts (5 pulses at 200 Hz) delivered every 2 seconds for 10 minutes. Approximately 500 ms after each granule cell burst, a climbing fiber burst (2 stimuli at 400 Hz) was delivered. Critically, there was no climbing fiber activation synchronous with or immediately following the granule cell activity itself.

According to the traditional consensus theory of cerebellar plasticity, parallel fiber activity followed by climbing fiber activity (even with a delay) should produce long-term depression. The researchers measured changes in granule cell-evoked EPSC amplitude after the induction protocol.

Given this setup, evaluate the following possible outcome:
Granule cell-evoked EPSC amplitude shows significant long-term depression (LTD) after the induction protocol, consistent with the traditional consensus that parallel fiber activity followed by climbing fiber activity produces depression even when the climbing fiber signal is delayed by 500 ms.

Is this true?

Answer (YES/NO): NO